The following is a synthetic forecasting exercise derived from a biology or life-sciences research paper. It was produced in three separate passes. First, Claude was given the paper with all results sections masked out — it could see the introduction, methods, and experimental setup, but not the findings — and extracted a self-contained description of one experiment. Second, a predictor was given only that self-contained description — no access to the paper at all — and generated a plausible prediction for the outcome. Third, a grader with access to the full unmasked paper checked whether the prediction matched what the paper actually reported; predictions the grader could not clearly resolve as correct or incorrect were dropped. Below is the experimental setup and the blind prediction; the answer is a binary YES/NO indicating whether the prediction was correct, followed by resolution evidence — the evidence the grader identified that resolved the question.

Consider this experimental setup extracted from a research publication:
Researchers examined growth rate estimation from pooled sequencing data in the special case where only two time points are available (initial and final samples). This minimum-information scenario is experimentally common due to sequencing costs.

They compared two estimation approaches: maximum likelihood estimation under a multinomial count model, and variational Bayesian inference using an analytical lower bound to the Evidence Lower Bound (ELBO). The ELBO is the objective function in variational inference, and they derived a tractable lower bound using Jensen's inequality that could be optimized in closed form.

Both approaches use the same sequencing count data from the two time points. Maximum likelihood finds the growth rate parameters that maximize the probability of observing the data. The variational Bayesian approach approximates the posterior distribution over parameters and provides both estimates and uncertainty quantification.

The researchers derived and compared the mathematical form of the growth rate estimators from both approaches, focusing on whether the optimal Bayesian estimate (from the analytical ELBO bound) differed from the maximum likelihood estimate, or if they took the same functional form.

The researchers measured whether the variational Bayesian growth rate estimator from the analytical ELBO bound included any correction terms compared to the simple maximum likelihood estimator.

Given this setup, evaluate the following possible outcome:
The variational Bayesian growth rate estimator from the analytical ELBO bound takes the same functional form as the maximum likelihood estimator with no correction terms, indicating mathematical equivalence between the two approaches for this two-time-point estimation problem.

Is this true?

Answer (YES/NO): NO